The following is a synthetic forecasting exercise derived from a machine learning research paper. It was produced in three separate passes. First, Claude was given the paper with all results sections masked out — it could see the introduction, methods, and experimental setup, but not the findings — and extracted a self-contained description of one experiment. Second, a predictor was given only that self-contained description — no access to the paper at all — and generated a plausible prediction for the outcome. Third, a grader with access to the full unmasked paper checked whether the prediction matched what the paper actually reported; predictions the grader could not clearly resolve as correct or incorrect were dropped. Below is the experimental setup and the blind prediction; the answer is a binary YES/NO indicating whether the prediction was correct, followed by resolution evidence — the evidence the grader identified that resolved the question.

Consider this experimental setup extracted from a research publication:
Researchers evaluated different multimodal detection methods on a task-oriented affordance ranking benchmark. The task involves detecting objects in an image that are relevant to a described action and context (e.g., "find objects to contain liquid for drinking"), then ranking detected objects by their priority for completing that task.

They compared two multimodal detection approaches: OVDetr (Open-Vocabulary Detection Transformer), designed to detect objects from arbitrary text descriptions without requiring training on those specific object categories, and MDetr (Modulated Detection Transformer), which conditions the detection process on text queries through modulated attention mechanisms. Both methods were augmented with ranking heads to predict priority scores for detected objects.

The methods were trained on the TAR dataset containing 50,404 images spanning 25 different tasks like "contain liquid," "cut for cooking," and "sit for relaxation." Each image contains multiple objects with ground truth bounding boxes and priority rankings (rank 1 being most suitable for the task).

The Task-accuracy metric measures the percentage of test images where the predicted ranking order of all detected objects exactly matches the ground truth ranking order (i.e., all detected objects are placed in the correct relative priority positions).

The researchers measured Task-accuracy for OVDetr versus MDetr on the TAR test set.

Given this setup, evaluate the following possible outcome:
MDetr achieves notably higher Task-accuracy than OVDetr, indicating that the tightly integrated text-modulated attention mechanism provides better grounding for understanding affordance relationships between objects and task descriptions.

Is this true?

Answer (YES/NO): NO